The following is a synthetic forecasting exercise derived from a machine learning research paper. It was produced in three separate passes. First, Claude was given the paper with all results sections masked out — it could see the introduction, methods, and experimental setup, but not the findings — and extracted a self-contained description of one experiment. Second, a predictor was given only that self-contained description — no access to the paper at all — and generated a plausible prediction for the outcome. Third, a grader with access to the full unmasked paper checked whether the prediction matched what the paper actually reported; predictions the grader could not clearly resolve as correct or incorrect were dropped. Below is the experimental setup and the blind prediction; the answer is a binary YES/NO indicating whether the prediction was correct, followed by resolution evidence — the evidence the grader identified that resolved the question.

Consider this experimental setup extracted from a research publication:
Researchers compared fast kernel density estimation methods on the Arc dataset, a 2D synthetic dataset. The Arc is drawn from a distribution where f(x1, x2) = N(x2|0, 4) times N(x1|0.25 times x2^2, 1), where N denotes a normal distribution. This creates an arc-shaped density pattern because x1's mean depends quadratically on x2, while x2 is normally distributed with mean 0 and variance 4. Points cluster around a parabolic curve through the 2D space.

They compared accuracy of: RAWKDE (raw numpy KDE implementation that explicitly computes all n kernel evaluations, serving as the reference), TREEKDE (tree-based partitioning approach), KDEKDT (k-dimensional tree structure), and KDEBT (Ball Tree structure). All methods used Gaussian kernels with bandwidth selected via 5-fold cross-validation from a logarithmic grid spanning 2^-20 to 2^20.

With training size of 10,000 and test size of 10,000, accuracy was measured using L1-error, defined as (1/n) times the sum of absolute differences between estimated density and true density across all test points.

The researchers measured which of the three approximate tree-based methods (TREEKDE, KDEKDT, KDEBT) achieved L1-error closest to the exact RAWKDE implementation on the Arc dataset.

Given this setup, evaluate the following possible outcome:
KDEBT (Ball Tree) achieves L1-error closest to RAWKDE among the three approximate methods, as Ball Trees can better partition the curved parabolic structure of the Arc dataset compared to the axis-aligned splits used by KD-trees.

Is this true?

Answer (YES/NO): NO